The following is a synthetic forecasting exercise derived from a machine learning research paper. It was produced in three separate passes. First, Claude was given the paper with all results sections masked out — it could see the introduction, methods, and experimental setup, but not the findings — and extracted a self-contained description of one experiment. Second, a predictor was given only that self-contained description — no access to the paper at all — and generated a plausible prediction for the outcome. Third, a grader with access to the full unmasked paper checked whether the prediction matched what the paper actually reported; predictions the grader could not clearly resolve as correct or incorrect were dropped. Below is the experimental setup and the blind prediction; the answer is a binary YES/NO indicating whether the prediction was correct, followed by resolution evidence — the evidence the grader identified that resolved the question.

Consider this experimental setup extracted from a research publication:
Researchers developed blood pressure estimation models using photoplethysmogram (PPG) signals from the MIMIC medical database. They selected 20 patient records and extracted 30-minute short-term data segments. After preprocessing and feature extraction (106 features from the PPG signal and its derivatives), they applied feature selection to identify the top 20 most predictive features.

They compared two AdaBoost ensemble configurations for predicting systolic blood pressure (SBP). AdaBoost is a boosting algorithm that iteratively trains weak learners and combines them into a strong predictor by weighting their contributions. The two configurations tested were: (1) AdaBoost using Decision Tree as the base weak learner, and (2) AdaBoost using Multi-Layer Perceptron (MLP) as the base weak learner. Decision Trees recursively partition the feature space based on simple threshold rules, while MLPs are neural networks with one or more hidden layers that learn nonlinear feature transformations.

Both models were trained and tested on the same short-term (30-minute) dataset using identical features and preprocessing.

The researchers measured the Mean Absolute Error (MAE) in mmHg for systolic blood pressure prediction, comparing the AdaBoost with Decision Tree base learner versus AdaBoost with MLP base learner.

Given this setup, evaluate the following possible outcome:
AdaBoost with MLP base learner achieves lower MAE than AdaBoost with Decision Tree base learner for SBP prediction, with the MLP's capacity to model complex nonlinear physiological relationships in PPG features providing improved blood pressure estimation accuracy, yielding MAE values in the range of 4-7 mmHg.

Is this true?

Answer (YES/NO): NO